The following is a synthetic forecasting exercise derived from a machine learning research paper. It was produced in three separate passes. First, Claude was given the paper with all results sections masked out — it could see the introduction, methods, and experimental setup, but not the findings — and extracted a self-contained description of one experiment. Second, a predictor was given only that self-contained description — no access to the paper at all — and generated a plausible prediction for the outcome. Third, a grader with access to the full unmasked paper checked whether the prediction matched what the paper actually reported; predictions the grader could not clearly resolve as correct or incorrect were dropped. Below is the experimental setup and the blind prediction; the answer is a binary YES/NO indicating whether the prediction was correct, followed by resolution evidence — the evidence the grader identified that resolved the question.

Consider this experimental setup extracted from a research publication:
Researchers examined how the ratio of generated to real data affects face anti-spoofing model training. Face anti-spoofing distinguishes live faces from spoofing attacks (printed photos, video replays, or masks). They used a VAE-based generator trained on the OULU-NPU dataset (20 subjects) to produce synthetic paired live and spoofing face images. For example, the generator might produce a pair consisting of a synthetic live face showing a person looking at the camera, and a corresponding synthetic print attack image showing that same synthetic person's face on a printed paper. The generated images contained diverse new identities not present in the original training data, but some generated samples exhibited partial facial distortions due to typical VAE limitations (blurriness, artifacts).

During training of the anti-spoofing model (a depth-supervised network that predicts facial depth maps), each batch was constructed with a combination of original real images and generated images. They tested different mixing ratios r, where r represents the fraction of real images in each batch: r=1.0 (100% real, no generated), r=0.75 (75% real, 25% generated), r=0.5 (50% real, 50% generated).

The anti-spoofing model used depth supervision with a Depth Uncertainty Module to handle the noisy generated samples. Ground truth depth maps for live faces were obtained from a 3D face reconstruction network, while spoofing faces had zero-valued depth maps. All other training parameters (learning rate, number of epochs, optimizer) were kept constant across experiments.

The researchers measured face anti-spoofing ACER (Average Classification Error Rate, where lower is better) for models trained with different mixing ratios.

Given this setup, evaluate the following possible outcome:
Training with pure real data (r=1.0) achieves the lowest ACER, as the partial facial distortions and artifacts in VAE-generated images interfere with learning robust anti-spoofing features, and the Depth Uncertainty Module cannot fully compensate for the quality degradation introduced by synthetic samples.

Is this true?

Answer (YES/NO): NO